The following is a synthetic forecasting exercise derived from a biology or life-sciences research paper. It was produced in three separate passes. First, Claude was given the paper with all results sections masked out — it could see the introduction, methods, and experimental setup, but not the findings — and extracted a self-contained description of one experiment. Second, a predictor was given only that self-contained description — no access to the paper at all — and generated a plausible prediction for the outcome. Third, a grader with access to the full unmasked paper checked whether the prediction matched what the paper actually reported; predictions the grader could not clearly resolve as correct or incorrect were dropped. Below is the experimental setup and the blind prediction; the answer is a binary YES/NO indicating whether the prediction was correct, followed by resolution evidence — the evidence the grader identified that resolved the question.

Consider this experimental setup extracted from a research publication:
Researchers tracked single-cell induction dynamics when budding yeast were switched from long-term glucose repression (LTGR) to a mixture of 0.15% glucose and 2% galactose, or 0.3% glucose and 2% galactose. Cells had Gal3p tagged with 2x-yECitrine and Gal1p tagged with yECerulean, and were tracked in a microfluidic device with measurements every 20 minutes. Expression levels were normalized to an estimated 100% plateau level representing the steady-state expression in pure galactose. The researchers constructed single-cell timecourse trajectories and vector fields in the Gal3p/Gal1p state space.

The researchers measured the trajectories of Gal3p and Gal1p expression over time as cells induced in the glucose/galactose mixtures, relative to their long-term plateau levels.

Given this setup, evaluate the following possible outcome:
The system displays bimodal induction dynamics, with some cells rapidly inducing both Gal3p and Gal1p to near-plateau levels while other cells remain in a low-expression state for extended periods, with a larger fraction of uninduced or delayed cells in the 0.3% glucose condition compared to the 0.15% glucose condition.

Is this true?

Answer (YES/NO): NO